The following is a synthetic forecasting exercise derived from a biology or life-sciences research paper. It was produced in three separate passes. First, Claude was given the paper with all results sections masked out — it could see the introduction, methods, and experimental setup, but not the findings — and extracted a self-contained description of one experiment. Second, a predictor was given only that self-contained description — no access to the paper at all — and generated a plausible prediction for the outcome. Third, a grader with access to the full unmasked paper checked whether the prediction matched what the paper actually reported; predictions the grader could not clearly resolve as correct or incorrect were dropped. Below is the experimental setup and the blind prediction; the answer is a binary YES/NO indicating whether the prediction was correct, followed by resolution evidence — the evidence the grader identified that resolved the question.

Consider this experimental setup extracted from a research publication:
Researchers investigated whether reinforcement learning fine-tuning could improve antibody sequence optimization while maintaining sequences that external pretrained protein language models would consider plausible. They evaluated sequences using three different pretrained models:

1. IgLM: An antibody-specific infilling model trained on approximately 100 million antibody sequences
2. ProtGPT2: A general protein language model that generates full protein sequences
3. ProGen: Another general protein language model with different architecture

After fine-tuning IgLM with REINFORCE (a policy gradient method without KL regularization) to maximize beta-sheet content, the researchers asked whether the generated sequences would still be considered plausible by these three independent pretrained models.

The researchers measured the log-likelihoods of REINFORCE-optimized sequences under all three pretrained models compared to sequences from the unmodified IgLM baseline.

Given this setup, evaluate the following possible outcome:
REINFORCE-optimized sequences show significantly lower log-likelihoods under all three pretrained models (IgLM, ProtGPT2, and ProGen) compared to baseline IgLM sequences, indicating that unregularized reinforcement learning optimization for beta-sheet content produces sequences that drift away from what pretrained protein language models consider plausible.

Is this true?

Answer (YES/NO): YES